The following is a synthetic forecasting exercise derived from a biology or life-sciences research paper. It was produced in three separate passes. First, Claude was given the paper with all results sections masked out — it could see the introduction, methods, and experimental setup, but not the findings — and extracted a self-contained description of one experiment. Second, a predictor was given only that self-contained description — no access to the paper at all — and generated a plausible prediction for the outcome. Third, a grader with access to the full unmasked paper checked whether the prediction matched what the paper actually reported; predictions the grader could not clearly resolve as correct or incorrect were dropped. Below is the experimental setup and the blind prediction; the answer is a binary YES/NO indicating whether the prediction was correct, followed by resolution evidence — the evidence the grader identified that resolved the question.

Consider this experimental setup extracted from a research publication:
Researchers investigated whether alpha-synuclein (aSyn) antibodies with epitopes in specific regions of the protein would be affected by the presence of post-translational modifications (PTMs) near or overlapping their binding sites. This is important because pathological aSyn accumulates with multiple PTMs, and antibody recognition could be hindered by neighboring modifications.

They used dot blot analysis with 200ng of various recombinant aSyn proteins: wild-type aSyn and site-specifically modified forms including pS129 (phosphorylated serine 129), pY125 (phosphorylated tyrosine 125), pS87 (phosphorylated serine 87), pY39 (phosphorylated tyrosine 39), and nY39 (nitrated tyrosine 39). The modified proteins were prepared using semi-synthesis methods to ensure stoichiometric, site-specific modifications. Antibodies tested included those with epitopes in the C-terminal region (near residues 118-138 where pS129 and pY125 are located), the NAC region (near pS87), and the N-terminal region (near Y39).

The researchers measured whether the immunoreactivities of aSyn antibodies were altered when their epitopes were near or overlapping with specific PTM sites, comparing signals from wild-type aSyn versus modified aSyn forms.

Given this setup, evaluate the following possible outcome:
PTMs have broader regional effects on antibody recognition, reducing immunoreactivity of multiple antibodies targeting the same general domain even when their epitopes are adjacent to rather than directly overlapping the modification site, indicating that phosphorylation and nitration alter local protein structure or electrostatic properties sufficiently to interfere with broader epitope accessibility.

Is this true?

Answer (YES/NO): NO